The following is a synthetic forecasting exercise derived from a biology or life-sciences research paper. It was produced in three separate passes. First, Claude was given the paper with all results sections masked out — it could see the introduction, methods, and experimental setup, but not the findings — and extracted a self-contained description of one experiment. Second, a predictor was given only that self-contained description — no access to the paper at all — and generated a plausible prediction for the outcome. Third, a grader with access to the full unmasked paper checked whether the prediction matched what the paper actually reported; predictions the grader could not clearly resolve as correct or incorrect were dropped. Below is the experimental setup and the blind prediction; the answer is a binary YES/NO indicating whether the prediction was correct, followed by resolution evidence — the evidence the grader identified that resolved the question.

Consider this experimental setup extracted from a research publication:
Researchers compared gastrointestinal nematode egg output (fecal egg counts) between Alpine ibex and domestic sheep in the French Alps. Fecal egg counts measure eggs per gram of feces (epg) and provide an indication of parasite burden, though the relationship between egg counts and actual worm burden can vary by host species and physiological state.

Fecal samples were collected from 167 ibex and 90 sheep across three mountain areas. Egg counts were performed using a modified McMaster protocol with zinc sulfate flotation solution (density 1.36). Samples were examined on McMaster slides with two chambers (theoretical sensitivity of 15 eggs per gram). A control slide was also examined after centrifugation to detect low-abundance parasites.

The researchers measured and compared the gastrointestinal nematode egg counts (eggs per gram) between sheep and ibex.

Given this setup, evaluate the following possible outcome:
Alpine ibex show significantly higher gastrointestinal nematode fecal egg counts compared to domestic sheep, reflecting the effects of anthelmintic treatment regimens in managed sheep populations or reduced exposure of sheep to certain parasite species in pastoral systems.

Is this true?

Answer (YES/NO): YES